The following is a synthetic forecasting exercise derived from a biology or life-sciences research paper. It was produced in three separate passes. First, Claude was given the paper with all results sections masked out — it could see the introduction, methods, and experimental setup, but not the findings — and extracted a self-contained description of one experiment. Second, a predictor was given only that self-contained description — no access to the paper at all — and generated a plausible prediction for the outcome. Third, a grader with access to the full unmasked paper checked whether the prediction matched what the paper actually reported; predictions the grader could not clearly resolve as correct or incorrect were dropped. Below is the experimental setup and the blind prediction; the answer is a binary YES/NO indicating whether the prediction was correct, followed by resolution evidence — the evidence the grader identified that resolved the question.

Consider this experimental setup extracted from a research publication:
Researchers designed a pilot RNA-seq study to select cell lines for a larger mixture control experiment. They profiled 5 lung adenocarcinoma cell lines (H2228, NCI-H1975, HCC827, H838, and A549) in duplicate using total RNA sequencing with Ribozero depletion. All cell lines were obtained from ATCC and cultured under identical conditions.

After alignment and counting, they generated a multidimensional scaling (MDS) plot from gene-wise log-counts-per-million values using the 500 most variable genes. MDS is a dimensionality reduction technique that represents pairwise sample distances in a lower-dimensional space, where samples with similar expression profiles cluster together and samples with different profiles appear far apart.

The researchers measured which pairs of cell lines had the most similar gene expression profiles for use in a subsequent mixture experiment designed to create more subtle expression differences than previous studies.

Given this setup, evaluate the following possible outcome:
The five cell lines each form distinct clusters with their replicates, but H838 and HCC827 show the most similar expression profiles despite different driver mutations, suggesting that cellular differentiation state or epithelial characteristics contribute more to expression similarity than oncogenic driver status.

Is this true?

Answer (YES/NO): NO